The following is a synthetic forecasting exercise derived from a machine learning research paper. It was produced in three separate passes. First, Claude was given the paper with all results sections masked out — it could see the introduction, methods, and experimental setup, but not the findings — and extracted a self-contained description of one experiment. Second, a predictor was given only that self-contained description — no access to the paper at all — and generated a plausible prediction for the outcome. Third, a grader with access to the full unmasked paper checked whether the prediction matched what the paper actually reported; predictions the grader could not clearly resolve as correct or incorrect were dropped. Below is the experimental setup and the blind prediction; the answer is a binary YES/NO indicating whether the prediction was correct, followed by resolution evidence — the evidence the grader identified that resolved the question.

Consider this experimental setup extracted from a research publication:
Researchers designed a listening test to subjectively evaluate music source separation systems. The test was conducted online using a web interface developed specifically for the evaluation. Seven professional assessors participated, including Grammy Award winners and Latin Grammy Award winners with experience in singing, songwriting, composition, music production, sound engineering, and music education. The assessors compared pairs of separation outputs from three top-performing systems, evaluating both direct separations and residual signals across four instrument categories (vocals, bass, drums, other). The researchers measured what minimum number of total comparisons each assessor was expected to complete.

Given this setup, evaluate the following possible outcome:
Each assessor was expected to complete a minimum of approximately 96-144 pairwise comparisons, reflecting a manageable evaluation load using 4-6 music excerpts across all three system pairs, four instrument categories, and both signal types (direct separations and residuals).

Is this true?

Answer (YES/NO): NO